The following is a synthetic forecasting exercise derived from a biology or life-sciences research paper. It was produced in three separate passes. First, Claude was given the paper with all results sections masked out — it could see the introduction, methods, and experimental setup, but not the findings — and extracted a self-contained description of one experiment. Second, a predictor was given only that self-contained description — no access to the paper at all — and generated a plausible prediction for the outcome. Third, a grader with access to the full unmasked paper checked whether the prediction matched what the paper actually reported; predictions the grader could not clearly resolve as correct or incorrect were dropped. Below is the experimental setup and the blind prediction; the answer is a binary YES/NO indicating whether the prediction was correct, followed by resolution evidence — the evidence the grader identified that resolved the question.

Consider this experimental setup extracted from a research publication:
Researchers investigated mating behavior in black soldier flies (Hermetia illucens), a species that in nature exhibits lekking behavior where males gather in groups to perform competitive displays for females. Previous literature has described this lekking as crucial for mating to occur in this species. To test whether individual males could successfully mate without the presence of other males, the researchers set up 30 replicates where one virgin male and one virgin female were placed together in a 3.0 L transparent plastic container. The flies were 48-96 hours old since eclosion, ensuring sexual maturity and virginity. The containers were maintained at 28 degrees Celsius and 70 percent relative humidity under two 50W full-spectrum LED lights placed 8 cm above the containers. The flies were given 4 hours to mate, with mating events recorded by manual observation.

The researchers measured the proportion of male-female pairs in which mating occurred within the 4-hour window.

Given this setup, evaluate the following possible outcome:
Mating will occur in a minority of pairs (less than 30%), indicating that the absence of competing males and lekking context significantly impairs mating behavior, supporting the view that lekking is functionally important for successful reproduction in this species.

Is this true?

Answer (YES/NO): NO